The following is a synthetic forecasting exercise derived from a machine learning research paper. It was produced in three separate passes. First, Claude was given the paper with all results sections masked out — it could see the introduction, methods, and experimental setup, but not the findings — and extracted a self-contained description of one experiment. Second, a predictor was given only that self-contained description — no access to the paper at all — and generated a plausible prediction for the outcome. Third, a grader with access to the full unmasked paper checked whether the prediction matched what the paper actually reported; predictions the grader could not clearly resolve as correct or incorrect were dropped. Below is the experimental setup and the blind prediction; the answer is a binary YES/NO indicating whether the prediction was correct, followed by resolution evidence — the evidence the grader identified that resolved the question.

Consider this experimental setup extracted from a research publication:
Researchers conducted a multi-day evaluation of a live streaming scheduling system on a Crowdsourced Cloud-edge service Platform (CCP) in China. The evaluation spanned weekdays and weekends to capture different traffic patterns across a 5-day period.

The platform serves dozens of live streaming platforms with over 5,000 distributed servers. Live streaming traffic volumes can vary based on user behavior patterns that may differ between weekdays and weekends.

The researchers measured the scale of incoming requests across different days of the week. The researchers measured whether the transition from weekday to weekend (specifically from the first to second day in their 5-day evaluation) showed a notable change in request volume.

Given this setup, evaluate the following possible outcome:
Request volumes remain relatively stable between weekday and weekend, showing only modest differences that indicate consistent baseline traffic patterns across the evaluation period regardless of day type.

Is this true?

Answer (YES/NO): NO